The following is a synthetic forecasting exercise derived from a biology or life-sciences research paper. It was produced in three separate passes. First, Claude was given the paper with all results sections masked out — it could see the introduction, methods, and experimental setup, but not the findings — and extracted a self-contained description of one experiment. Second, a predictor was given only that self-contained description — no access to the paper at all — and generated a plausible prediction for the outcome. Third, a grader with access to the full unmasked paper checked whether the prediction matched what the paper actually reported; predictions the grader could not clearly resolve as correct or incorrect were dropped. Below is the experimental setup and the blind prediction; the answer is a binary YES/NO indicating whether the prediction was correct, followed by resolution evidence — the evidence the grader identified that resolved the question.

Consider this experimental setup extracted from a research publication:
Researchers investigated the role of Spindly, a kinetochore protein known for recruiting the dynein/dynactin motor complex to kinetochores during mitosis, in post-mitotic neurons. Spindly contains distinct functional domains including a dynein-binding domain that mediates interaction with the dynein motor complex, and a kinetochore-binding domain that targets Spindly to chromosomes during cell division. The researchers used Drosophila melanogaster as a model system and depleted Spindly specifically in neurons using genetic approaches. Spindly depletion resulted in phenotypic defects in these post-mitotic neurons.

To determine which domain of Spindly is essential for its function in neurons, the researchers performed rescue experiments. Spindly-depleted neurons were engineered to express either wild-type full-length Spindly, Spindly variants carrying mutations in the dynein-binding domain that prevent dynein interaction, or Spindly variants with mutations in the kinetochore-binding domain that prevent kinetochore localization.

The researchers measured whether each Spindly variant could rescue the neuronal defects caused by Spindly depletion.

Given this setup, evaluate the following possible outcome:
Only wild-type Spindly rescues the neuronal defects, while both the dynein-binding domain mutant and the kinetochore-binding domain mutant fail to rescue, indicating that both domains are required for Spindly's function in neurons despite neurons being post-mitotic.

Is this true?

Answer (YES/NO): NO